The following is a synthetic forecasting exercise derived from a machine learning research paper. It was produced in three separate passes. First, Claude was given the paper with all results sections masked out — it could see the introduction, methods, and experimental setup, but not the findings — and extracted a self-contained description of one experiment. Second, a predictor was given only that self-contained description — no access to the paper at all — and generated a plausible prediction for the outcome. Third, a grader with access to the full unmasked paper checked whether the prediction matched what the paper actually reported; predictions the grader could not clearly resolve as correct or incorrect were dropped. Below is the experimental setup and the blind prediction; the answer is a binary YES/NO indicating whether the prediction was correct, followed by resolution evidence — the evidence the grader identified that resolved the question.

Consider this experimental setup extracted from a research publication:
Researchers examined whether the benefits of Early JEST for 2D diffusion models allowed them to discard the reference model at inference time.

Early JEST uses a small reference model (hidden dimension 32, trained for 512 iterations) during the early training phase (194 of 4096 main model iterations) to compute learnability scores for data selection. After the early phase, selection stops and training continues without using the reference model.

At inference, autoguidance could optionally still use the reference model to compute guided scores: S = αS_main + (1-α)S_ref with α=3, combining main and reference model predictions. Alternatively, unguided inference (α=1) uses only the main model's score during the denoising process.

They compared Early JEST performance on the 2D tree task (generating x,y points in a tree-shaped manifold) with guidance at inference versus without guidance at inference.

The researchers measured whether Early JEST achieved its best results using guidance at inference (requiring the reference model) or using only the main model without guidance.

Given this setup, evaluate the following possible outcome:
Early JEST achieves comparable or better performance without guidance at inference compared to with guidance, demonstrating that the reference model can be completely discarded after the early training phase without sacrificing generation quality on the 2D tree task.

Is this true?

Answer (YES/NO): YES